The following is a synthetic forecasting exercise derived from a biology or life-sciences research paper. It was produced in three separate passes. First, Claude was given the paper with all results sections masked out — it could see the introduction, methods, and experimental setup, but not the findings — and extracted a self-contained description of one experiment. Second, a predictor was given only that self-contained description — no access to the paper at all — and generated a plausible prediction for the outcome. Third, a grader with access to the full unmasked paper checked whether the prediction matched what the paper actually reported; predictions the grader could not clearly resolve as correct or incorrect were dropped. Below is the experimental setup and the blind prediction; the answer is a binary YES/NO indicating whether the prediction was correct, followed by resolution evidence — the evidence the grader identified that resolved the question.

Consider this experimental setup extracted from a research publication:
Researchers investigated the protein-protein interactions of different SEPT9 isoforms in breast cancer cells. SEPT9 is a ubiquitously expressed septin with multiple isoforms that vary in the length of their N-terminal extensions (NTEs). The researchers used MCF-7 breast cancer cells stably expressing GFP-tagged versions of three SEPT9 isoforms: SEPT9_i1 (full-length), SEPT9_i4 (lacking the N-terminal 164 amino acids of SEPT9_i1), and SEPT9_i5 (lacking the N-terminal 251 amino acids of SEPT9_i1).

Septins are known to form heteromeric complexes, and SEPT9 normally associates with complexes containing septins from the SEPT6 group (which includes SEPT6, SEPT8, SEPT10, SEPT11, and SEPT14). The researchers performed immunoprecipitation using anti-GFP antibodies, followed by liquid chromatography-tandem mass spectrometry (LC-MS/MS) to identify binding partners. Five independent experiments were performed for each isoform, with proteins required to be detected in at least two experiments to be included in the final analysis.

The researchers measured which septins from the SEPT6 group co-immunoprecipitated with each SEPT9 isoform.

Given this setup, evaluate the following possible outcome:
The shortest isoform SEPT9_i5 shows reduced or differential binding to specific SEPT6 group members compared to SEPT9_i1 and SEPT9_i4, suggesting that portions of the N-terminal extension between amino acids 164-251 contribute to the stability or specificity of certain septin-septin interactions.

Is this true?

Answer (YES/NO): NO